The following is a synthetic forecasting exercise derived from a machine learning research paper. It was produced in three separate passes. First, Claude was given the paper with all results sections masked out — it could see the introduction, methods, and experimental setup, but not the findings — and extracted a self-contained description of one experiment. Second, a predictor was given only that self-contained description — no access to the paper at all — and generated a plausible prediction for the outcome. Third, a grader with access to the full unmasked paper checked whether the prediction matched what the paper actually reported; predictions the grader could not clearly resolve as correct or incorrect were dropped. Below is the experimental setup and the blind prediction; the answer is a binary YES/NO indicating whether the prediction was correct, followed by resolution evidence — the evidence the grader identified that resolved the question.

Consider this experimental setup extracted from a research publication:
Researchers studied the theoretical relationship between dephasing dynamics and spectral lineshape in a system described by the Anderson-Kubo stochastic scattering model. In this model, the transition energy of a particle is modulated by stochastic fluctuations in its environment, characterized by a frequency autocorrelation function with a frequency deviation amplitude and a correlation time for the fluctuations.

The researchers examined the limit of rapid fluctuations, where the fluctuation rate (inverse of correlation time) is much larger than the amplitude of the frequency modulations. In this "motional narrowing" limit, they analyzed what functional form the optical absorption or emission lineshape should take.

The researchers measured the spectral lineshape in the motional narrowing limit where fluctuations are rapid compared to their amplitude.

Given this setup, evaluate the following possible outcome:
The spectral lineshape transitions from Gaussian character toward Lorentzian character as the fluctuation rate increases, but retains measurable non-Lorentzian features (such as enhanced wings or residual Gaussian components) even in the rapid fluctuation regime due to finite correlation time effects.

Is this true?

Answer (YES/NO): NO